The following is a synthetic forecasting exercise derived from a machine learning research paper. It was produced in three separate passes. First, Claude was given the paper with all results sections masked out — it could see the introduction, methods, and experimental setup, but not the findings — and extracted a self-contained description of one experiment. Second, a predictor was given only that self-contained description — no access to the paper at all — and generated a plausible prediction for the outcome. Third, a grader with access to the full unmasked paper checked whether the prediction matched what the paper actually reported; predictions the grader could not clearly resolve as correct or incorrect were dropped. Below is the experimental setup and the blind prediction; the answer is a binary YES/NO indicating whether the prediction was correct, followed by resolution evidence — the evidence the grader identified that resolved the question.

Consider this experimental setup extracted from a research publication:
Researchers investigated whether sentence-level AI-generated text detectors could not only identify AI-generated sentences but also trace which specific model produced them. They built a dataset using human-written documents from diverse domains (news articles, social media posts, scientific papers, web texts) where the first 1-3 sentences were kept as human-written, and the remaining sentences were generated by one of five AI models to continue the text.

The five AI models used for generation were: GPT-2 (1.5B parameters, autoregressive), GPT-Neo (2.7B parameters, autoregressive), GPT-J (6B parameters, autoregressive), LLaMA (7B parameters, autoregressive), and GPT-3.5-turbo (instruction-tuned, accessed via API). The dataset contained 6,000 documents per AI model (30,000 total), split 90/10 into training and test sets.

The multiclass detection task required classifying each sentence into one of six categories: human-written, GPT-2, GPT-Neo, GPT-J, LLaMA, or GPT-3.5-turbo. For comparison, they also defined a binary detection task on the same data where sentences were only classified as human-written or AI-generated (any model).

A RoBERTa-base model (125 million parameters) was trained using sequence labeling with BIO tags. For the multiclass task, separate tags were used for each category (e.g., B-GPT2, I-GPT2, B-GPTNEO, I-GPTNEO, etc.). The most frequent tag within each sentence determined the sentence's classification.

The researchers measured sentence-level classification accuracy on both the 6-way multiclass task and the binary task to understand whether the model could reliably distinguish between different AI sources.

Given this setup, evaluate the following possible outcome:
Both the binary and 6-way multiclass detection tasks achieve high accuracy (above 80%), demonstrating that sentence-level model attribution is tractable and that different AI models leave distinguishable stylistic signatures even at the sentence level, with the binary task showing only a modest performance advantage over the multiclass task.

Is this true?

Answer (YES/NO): NO